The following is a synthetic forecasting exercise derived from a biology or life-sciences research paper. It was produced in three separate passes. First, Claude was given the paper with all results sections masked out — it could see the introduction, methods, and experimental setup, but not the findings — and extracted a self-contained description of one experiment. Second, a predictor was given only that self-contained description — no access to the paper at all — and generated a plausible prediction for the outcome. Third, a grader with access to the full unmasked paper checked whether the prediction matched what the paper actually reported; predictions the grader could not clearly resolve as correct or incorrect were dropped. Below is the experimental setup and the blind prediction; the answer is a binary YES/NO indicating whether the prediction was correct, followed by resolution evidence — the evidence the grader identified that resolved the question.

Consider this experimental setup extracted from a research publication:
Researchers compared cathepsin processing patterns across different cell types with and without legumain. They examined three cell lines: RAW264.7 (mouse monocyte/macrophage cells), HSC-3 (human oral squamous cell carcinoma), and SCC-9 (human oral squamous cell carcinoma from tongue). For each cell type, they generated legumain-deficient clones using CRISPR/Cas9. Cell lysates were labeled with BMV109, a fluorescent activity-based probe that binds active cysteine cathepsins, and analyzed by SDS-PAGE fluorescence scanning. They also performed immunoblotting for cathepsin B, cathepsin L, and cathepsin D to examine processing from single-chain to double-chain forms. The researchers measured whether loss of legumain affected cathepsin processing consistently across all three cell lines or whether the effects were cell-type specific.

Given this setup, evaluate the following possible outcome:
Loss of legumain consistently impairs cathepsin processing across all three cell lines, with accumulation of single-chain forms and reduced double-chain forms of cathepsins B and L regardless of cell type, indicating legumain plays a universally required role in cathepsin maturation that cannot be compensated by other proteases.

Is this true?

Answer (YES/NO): NO